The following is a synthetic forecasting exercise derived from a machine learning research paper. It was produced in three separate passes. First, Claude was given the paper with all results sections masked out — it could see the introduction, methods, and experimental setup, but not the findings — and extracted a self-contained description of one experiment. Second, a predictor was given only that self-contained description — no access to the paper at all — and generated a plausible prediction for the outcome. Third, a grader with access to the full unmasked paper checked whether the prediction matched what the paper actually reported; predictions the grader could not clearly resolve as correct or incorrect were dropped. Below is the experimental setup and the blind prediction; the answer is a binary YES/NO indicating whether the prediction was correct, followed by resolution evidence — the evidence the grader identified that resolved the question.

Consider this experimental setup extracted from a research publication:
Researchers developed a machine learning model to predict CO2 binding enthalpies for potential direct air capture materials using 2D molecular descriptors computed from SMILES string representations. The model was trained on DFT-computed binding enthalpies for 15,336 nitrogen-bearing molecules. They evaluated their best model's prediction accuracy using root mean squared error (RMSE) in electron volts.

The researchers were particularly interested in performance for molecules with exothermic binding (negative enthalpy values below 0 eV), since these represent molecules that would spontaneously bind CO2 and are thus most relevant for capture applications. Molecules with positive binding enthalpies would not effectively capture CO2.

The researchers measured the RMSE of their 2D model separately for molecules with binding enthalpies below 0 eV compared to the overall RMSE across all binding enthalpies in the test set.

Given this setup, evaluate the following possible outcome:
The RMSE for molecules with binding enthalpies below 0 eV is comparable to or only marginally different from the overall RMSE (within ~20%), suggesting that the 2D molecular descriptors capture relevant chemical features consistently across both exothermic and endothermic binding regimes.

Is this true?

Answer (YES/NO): NO